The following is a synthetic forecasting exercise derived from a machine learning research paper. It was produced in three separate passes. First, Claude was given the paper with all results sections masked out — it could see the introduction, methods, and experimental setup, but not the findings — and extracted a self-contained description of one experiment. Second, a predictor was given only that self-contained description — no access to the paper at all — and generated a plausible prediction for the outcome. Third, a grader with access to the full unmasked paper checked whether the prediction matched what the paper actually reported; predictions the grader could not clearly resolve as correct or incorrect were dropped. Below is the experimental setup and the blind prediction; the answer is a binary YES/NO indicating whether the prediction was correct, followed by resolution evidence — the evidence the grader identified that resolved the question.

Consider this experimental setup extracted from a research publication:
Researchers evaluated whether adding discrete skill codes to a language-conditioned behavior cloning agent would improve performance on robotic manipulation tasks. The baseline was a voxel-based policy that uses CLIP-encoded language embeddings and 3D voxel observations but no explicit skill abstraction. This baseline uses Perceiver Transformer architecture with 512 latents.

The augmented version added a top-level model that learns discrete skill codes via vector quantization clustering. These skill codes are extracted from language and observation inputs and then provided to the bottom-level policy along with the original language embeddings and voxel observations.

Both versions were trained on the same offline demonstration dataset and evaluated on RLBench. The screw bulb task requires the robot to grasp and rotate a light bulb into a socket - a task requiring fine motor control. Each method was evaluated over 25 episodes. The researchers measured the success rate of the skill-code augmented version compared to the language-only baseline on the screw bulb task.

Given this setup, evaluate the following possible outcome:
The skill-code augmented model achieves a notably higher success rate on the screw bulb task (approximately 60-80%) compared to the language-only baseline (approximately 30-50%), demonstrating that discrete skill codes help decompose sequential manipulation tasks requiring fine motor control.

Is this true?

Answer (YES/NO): NO